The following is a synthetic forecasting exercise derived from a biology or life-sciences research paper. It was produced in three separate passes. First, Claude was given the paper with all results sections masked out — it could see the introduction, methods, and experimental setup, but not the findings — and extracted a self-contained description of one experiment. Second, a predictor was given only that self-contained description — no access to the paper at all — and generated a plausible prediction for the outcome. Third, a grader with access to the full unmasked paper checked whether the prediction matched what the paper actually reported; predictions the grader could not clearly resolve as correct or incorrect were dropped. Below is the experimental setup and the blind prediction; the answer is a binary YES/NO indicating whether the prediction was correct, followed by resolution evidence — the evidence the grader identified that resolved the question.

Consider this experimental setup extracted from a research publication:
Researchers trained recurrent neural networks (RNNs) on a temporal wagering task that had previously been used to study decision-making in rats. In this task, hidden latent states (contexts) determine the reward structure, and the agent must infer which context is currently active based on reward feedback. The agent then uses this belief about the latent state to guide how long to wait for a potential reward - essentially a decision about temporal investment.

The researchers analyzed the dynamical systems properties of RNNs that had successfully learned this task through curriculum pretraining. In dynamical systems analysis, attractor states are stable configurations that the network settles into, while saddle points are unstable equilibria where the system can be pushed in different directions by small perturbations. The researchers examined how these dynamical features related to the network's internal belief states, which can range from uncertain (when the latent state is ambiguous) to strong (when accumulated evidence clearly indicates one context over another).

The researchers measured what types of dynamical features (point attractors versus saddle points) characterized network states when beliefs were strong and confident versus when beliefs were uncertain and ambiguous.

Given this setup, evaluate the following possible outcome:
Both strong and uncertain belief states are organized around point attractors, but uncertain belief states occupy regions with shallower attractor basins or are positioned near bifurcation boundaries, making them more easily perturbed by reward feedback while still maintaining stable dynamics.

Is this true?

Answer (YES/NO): NO